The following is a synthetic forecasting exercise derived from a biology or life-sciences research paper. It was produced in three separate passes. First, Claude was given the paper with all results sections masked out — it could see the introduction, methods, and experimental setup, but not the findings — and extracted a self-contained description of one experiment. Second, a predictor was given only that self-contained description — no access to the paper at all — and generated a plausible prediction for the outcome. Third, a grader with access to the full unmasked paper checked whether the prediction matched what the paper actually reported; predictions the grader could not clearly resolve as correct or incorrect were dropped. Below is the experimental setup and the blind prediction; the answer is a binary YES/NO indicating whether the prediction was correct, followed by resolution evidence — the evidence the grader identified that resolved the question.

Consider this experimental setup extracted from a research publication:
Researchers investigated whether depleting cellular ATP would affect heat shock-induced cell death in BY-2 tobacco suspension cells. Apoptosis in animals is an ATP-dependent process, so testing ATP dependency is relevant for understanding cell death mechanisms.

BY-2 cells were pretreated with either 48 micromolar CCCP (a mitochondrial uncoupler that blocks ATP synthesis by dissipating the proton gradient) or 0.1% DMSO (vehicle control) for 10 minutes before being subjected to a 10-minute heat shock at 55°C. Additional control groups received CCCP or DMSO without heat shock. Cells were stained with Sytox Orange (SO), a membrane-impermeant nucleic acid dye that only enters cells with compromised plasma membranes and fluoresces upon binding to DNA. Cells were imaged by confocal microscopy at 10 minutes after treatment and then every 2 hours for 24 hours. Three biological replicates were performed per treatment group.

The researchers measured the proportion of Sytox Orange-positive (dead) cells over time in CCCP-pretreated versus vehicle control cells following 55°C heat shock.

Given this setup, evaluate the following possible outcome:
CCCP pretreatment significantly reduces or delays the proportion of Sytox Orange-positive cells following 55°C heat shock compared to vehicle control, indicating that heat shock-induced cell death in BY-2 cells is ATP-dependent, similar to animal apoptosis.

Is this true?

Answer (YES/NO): NO